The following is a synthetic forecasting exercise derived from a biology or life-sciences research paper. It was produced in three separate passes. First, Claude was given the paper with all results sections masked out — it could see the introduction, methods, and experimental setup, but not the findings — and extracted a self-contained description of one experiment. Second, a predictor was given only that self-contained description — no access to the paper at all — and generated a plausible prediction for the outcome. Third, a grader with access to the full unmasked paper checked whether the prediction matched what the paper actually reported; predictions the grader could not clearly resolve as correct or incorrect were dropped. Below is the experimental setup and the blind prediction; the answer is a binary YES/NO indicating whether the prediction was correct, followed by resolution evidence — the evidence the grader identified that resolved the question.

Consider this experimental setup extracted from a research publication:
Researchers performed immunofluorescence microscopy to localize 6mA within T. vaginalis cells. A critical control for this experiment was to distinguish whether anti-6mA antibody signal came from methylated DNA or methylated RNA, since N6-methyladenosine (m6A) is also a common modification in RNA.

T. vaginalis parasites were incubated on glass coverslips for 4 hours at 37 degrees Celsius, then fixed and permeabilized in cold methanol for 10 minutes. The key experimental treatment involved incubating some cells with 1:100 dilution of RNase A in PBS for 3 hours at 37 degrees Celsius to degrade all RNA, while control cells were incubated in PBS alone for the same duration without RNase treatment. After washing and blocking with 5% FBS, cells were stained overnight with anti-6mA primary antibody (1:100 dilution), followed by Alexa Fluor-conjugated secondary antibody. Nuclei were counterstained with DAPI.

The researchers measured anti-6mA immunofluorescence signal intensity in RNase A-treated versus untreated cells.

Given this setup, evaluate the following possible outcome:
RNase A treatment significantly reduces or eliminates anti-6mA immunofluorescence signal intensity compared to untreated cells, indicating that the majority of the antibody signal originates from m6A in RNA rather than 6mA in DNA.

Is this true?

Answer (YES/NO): NO